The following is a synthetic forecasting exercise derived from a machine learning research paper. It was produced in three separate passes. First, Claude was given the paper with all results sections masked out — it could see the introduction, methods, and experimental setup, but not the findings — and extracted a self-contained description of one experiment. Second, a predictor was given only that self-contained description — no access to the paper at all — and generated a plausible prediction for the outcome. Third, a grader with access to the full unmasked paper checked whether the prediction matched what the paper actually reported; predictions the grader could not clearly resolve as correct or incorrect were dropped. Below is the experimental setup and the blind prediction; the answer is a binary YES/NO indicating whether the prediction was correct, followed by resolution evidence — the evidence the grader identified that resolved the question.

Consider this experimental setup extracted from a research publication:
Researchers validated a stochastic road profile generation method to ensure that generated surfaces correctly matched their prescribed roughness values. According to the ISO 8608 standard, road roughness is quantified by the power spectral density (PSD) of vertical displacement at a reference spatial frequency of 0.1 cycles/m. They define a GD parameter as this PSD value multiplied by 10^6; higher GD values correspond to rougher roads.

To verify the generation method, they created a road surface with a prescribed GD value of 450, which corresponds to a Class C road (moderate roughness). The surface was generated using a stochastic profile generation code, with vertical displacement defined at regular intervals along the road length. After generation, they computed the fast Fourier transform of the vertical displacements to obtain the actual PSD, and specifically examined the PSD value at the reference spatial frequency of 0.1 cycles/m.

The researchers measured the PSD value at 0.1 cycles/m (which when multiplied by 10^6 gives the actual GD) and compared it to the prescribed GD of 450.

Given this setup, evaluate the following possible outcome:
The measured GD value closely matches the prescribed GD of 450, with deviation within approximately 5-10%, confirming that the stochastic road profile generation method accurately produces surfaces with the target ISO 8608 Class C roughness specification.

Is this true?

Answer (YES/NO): NO